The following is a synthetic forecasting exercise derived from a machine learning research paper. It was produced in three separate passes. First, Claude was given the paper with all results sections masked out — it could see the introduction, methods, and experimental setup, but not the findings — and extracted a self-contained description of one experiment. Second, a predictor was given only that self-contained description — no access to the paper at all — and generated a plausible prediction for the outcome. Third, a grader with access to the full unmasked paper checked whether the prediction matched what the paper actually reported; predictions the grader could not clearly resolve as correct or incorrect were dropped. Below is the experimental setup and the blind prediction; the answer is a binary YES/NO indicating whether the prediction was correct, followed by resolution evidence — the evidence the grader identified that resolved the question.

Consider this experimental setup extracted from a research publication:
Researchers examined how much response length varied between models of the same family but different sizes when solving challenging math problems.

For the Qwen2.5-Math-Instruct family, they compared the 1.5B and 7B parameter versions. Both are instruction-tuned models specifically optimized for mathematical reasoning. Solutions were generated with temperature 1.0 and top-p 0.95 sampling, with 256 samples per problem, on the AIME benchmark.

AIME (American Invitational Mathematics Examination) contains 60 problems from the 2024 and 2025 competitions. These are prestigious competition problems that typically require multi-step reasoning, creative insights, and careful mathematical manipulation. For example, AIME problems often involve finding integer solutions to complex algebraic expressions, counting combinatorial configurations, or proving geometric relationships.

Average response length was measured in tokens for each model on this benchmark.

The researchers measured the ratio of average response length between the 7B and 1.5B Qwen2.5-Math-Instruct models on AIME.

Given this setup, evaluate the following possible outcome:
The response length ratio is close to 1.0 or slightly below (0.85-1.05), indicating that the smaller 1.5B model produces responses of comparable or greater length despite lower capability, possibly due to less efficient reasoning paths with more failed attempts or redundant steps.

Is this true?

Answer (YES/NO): NO